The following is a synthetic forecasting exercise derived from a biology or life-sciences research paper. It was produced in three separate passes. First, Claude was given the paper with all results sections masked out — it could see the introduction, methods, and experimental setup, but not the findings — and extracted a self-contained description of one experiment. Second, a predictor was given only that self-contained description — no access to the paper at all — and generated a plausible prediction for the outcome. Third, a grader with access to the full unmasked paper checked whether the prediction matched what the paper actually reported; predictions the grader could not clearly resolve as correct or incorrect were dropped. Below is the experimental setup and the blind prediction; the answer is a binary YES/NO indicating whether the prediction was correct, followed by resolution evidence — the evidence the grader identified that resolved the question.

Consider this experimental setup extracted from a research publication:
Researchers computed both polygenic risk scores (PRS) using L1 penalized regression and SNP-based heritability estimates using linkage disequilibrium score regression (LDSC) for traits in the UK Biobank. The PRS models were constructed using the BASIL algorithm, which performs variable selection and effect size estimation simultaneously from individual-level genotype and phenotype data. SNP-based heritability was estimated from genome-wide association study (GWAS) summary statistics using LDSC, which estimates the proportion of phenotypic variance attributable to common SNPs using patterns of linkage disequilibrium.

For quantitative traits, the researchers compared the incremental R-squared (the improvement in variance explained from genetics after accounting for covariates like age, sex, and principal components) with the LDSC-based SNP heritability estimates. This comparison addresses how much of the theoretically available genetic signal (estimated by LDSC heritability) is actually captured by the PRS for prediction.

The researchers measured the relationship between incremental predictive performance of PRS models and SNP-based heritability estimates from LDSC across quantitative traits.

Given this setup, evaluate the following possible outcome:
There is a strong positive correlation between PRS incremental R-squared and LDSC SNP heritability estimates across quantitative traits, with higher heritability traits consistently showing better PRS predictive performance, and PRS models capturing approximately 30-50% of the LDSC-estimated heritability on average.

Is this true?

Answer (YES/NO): NO